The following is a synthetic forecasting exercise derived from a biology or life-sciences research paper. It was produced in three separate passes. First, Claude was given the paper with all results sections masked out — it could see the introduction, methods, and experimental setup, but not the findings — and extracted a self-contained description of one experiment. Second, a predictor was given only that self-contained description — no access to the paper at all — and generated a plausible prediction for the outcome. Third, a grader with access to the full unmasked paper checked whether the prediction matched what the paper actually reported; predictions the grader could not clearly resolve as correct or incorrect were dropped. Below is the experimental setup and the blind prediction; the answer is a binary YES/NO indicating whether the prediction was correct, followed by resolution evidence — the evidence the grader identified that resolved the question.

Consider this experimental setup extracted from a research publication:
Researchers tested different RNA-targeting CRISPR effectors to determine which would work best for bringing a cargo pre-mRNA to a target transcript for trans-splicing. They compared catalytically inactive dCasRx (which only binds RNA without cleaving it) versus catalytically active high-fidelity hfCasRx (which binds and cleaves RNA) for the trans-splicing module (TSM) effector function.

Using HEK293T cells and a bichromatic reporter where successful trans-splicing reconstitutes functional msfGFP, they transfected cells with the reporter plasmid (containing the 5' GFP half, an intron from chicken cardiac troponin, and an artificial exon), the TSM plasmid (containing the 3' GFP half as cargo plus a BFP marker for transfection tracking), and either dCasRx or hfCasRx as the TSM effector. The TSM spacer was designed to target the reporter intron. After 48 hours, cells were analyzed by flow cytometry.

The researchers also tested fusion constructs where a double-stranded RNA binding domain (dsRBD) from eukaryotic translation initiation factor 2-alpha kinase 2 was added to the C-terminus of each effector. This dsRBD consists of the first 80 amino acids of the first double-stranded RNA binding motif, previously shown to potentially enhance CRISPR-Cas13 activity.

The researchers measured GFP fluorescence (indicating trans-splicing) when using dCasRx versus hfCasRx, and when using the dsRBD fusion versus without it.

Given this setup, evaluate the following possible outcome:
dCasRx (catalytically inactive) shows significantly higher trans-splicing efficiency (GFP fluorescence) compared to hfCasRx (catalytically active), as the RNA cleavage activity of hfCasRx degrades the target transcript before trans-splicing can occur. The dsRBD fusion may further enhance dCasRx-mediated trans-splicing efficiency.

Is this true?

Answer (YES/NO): NO